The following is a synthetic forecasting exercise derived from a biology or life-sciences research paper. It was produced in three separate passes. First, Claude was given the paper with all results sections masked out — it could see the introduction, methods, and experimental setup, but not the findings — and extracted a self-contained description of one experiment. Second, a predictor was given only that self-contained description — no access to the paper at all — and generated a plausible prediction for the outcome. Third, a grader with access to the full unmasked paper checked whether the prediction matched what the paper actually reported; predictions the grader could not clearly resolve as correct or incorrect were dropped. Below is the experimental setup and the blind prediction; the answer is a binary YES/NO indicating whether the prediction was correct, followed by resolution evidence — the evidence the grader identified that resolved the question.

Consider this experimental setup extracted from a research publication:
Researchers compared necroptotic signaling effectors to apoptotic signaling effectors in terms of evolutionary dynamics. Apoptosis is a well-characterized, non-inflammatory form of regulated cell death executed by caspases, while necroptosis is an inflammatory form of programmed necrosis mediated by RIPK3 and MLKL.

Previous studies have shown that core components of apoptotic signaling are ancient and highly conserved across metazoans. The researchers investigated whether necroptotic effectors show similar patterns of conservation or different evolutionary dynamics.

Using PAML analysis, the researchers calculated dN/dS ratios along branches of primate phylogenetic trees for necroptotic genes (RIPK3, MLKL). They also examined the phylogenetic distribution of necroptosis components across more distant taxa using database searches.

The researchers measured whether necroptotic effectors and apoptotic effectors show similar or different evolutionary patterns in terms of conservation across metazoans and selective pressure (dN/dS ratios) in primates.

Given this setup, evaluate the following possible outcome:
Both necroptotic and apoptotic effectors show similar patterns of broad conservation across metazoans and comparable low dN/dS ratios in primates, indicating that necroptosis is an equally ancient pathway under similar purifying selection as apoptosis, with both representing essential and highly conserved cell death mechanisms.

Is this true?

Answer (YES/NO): NO